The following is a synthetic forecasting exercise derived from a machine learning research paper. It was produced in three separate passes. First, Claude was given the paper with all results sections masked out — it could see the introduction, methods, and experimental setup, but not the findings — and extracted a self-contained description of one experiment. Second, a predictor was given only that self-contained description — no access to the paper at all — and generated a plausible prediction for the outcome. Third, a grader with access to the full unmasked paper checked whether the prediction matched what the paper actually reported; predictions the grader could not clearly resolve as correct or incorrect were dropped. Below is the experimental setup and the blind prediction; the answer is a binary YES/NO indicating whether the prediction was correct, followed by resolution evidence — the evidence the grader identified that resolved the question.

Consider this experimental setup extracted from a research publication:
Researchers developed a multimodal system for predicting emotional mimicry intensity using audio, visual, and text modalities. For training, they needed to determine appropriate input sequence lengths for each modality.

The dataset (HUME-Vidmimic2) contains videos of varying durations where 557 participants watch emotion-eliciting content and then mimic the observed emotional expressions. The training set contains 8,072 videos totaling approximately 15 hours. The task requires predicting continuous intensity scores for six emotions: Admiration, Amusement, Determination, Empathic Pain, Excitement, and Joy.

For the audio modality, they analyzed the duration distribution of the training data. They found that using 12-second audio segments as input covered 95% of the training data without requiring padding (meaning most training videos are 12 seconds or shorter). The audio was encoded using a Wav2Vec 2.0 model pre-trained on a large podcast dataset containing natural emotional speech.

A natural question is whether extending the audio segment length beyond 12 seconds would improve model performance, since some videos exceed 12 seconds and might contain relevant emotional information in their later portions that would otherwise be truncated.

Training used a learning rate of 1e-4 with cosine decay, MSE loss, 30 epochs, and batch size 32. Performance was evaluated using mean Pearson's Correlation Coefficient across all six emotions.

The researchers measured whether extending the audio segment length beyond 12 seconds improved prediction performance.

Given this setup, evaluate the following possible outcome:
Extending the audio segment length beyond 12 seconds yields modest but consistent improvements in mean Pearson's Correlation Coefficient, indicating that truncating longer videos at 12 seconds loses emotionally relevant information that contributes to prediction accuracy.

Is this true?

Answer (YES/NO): NO